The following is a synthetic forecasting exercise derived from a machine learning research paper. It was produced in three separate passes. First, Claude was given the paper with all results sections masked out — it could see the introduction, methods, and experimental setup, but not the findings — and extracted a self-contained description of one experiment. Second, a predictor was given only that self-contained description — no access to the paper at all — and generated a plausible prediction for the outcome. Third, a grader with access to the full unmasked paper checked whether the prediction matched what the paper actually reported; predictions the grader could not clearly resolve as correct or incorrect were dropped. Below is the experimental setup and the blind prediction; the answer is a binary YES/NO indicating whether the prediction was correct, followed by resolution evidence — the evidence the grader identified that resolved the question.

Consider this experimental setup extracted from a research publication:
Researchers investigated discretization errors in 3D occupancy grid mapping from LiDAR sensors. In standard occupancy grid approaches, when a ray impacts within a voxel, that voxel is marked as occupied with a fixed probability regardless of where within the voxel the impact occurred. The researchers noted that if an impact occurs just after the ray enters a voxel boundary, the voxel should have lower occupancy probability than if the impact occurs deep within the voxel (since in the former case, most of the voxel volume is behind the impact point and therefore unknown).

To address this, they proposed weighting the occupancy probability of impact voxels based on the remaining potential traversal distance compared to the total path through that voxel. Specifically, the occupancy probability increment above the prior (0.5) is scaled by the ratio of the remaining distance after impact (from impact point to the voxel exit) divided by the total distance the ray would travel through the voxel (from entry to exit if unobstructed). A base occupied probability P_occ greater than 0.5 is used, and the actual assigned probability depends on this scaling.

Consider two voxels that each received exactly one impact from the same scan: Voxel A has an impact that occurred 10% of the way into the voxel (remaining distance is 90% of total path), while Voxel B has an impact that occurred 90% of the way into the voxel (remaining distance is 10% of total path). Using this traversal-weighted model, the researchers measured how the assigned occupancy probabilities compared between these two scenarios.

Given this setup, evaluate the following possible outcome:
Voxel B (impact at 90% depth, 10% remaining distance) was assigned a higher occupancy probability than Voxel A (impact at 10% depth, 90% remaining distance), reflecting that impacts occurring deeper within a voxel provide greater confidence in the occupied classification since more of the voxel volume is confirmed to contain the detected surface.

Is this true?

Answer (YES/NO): NO